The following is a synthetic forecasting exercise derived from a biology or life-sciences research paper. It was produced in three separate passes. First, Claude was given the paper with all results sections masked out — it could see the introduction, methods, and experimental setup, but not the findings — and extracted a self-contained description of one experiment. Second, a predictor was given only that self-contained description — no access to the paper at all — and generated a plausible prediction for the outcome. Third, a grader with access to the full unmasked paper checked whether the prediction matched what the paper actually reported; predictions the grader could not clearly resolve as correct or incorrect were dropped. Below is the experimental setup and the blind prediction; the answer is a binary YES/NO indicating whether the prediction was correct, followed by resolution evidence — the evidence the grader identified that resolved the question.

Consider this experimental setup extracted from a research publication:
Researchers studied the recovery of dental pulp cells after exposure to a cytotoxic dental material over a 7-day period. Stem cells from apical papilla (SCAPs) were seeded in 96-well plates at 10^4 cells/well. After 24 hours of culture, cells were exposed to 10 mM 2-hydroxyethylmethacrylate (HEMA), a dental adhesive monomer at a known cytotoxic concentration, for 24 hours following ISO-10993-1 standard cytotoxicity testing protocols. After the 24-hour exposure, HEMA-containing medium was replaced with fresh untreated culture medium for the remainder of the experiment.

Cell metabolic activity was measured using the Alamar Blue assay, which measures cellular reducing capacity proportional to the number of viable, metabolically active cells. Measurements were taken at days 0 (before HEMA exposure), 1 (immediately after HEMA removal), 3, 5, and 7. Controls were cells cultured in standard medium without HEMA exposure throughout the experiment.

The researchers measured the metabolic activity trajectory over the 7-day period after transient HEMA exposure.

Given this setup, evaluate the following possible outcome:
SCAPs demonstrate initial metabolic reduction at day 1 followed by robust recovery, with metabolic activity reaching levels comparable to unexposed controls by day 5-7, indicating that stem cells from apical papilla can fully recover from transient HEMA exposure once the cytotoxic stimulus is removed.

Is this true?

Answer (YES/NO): NO